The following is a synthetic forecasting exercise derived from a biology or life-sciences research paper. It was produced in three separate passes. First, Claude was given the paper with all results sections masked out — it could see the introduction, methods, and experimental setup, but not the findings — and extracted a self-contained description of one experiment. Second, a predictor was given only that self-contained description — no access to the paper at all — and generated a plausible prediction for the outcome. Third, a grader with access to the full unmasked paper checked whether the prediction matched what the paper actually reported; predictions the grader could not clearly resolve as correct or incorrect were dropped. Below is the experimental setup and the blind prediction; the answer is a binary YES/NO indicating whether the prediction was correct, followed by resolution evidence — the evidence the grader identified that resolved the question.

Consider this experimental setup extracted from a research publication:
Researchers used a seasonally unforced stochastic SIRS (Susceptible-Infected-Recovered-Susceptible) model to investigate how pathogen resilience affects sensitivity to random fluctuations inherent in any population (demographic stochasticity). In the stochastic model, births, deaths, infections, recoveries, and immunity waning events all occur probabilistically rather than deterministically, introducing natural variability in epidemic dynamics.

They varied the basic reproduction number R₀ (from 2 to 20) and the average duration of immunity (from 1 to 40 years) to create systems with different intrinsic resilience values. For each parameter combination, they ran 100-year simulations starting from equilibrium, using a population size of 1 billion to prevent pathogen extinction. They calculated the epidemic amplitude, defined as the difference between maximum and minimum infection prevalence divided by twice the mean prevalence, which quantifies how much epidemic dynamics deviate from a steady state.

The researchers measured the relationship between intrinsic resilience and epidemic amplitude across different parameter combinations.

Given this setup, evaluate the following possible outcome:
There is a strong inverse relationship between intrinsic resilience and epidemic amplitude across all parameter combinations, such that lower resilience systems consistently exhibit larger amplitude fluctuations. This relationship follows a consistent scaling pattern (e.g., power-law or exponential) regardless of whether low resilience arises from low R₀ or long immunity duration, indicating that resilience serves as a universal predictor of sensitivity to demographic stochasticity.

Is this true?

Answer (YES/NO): NO